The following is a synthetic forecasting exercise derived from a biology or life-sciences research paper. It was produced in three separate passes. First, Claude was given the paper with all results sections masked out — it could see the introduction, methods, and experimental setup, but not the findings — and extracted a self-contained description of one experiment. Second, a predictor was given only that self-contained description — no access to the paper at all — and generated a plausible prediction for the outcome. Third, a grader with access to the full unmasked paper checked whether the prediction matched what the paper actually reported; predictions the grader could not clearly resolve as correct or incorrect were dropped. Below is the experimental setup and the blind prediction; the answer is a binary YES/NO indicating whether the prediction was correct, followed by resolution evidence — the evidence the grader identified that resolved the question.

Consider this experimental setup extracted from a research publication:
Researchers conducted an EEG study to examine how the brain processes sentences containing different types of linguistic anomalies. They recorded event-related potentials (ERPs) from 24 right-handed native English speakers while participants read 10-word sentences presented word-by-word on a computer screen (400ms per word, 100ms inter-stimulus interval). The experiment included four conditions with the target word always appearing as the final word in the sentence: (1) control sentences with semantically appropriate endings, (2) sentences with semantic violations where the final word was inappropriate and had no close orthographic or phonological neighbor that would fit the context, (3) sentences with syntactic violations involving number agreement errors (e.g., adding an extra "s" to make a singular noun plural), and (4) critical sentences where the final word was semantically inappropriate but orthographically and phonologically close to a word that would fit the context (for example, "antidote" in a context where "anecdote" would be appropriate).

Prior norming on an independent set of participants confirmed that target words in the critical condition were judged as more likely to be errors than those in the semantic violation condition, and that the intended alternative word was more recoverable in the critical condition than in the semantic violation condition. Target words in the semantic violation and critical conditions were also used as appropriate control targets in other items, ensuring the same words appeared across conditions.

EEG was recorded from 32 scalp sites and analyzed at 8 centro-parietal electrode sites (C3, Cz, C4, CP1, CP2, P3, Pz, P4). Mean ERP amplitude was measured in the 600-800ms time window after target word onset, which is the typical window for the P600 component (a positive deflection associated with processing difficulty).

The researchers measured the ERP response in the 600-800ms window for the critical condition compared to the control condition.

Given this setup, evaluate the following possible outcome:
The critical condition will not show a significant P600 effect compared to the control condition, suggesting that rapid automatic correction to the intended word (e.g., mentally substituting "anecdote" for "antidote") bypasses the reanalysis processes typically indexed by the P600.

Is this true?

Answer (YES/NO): NO